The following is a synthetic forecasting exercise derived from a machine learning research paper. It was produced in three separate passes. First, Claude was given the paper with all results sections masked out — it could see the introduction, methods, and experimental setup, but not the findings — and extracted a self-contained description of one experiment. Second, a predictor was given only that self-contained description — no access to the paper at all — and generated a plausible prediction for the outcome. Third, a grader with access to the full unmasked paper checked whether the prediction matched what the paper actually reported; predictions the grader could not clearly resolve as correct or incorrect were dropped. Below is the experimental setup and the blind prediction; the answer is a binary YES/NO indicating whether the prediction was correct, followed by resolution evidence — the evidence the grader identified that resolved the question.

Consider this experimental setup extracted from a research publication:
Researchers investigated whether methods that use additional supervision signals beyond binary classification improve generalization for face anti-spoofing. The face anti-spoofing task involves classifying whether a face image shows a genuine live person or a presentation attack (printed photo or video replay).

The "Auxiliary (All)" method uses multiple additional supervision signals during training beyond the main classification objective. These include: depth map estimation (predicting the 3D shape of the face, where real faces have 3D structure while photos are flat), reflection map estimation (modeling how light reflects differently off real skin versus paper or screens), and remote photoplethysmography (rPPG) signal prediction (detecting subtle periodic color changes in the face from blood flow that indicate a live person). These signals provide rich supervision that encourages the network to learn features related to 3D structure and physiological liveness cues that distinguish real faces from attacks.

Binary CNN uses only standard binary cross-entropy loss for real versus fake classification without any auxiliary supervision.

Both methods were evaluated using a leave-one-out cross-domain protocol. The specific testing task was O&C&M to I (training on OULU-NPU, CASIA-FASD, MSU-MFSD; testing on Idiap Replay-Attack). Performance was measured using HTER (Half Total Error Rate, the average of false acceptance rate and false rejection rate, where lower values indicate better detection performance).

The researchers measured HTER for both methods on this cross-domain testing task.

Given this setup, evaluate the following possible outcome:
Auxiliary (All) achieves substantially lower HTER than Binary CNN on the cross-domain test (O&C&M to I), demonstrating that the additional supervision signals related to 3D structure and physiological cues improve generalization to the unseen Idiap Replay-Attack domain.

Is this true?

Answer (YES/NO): YES